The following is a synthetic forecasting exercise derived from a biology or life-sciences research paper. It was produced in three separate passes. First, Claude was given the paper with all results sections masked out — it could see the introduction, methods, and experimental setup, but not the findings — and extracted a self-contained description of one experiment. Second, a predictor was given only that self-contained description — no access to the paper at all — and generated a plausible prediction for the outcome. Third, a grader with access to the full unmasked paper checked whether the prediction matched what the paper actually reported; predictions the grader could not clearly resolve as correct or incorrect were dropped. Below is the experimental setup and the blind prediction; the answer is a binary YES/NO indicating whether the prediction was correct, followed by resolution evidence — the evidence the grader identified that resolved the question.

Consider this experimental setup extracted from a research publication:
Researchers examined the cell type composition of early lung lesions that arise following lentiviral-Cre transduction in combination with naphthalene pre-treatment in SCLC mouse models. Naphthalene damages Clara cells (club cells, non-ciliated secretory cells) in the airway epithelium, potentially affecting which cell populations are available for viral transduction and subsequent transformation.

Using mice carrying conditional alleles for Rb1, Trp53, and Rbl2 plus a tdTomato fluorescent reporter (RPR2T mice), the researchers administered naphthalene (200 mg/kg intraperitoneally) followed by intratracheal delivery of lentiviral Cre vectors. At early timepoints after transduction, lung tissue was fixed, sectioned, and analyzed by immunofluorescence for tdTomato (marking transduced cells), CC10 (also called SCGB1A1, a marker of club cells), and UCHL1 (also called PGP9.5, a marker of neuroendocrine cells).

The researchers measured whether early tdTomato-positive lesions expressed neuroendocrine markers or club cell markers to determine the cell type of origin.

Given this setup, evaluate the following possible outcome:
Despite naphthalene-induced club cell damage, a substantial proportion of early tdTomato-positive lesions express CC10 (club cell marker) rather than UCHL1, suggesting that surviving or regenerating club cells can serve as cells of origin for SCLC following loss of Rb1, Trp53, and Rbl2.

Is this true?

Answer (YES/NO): NO